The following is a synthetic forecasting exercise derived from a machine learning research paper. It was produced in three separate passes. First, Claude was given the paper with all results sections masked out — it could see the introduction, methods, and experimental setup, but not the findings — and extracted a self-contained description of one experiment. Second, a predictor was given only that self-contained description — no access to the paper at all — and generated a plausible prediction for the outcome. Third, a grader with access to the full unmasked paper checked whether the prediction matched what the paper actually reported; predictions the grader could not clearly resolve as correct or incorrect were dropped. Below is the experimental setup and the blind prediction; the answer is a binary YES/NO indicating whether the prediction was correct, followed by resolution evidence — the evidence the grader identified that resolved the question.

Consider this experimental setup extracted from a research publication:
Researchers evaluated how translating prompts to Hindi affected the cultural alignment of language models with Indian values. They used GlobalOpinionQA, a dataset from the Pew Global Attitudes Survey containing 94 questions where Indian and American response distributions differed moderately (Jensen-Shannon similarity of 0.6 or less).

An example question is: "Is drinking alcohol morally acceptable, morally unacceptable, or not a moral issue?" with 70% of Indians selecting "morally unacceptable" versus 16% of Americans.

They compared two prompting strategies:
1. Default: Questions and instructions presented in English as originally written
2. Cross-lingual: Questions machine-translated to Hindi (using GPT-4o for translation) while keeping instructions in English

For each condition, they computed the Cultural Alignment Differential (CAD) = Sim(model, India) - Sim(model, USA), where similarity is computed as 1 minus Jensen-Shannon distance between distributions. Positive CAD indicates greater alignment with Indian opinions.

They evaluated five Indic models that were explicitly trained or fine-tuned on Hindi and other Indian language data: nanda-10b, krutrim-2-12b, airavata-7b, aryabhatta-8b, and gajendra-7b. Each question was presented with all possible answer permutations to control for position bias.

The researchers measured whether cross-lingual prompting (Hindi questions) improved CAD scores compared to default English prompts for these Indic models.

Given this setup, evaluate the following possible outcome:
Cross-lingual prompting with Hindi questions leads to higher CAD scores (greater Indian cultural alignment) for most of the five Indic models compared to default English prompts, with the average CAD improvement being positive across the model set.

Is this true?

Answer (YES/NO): NO